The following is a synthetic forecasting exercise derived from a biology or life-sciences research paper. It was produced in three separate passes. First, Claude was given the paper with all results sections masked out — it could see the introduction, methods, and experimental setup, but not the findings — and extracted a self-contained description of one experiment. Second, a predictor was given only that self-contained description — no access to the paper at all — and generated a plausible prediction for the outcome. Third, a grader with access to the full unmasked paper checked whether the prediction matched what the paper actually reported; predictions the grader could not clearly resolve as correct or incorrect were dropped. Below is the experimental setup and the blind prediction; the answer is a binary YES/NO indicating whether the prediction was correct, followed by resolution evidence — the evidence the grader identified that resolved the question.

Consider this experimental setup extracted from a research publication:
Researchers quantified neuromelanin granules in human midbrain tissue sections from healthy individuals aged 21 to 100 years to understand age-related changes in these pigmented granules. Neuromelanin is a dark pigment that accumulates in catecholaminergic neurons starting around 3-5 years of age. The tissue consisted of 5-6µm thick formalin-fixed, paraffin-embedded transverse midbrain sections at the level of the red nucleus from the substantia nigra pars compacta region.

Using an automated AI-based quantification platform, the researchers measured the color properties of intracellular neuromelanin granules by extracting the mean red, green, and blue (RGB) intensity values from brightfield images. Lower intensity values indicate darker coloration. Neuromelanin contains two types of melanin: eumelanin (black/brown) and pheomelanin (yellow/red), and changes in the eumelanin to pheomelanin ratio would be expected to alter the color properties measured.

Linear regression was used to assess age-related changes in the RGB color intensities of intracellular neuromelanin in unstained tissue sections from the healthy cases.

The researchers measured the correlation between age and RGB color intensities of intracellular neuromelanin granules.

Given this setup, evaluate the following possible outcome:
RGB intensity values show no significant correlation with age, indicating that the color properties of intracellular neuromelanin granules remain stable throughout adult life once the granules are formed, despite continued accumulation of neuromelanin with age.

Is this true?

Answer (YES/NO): NO